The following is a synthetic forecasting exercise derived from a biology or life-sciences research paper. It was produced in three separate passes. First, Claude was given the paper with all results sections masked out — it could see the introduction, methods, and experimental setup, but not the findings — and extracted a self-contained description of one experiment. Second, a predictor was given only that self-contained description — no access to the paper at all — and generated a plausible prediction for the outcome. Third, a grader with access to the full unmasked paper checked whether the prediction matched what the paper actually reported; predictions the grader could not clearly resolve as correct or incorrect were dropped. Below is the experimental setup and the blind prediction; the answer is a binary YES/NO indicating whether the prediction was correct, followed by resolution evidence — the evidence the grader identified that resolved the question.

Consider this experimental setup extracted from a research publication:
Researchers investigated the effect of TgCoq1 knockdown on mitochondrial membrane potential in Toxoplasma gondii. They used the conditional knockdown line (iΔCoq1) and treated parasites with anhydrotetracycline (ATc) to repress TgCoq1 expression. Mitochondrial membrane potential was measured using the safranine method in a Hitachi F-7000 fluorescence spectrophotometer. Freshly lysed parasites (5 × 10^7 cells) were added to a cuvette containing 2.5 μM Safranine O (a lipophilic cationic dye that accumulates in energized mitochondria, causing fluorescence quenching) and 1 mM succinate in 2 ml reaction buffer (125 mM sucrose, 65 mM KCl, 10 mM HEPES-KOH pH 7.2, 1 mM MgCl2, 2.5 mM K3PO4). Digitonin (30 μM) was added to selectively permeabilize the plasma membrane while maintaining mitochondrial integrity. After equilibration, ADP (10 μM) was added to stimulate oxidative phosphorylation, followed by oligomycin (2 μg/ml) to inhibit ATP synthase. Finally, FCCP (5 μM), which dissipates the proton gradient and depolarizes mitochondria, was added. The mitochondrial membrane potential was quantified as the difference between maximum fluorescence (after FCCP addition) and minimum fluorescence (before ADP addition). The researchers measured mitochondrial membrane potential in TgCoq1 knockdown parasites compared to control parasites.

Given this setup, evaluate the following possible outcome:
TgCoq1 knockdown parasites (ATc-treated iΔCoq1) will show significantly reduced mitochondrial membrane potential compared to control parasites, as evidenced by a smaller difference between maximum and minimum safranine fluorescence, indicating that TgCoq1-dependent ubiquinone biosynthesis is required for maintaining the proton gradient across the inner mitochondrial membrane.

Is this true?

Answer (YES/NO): YES